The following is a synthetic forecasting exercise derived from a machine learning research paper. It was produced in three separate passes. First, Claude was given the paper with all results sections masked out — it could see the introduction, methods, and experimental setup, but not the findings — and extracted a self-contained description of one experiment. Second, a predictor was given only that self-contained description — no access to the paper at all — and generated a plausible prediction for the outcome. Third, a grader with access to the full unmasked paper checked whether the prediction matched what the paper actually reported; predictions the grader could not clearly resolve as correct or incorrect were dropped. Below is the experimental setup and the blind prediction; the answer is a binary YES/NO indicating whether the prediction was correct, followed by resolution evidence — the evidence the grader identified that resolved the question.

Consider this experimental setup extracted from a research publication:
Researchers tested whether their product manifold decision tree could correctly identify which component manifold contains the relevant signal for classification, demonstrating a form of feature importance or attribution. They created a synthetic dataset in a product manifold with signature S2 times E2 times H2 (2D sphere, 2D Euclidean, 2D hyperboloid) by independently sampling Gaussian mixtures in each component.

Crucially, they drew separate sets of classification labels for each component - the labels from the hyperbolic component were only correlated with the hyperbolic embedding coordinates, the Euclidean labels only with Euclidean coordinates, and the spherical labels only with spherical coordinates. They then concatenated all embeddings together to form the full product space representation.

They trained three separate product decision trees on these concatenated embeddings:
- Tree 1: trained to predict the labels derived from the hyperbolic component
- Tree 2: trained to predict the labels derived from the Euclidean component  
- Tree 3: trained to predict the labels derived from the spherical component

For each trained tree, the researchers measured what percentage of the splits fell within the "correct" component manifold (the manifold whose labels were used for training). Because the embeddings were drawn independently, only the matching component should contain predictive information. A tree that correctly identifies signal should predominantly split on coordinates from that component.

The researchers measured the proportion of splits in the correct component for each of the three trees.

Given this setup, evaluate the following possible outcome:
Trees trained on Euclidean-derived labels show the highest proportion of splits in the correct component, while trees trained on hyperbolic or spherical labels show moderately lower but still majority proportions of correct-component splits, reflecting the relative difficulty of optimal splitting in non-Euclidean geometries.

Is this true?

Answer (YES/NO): NO